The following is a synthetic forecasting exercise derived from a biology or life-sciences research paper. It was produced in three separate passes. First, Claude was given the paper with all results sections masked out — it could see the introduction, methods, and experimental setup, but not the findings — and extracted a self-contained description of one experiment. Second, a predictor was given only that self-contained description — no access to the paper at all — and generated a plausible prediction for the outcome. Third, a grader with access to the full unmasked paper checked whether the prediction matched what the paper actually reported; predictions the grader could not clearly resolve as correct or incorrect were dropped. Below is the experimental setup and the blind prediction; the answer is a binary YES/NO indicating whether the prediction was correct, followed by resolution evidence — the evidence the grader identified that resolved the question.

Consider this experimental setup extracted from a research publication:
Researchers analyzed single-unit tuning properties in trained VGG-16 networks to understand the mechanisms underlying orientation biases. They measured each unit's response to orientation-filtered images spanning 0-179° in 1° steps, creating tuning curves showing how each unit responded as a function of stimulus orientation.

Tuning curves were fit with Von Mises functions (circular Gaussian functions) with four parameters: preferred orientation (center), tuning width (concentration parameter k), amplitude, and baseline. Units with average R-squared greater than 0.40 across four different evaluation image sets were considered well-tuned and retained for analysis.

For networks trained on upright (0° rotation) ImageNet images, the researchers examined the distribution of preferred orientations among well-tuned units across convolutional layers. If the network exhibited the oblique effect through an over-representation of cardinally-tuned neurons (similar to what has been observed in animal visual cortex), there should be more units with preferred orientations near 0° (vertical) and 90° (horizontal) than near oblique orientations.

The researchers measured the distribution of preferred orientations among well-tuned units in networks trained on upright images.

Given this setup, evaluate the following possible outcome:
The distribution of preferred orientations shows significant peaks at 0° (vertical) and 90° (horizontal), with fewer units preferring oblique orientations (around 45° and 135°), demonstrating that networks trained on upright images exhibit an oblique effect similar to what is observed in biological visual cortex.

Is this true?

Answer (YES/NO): YES